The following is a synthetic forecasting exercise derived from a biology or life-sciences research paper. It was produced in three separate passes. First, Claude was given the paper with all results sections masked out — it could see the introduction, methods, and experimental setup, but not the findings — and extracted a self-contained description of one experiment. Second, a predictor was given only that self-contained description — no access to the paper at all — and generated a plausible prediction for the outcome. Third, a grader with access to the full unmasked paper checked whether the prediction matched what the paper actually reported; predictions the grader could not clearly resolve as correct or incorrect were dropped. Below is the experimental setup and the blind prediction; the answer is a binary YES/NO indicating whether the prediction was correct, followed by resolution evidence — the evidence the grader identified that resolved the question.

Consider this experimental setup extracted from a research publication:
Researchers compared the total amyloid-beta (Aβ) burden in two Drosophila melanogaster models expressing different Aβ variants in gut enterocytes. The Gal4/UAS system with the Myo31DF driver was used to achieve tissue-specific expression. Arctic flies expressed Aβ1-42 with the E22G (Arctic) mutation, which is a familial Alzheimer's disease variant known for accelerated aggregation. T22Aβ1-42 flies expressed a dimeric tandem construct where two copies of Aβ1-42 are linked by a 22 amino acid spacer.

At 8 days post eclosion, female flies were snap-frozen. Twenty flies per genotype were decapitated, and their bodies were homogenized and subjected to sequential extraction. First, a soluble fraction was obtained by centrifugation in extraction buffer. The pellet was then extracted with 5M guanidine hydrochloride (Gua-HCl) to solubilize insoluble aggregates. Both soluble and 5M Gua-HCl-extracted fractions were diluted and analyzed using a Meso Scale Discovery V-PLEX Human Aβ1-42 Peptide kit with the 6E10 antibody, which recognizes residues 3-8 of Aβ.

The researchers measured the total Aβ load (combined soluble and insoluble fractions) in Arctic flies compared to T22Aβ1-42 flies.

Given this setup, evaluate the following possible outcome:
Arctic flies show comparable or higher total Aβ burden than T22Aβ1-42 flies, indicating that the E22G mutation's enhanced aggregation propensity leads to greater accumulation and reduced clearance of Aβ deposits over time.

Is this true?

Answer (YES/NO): NO